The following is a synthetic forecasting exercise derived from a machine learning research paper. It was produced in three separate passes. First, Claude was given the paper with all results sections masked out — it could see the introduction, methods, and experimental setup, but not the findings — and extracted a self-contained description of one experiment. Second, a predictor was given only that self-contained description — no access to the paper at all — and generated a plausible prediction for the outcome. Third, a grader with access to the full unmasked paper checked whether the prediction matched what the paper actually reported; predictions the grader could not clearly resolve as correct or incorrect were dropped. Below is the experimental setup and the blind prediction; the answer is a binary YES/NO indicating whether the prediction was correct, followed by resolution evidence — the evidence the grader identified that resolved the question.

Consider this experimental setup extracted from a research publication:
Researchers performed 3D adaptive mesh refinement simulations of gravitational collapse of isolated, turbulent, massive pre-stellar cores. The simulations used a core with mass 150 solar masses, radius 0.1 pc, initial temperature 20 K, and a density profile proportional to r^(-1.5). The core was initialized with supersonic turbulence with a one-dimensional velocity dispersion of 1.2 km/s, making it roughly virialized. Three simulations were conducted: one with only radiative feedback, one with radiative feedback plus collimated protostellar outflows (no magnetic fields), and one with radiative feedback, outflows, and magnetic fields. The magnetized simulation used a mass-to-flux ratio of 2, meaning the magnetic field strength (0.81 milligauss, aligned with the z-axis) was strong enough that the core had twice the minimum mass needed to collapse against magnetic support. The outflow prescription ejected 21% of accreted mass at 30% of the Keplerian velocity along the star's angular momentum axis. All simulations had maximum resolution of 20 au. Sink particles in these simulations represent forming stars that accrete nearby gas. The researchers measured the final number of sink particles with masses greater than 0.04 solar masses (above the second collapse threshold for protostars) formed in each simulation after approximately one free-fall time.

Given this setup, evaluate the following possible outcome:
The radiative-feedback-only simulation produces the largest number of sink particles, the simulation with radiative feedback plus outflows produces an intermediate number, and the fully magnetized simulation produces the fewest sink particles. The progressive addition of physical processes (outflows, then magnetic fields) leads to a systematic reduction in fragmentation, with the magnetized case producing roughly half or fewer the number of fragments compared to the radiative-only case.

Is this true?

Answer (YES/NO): YES